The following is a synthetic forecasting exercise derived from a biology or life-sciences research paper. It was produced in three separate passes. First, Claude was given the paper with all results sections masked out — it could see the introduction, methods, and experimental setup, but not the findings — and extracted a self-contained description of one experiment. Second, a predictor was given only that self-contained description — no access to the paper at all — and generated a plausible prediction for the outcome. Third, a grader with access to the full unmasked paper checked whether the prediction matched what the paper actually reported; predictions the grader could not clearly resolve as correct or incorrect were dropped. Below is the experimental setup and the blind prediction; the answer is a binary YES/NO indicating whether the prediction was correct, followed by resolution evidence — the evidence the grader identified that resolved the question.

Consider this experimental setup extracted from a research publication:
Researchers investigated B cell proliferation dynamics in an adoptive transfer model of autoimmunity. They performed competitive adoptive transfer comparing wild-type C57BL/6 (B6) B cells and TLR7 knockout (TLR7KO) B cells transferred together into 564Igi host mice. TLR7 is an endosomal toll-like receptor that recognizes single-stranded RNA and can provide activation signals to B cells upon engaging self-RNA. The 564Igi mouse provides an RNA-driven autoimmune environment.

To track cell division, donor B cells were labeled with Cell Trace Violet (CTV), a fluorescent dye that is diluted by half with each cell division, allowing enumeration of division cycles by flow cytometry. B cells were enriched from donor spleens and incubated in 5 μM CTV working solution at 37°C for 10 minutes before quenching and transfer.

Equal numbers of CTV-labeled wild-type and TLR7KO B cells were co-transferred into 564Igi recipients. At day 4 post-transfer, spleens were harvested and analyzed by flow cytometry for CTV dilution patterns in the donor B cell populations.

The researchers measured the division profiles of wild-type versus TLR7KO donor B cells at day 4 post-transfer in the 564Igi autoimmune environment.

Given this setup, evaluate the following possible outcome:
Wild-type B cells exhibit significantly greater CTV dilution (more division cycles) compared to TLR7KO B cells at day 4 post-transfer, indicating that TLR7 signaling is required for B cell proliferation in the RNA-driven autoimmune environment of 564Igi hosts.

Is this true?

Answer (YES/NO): YES